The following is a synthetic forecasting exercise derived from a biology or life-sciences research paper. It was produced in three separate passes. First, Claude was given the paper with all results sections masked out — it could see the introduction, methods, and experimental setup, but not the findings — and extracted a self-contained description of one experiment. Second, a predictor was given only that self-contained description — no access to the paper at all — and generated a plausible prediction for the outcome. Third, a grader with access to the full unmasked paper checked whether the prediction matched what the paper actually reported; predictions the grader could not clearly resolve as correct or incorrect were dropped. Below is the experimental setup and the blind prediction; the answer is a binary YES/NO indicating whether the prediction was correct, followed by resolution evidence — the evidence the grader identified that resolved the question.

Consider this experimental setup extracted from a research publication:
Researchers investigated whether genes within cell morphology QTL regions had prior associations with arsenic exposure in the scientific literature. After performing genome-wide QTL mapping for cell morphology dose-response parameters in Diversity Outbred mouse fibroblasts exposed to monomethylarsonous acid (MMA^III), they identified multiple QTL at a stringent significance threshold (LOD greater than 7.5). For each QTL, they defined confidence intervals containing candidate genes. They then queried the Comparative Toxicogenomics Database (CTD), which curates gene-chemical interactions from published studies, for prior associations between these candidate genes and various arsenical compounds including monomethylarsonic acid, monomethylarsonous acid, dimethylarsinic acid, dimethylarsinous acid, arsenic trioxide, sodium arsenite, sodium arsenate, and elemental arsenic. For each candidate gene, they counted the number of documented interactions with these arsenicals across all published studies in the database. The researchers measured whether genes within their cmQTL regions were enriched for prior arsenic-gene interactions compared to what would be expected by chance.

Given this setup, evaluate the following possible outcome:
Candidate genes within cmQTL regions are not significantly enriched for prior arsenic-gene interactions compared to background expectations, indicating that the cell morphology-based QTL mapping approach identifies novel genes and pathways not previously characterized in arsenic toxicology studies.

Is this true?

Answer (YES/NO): NO